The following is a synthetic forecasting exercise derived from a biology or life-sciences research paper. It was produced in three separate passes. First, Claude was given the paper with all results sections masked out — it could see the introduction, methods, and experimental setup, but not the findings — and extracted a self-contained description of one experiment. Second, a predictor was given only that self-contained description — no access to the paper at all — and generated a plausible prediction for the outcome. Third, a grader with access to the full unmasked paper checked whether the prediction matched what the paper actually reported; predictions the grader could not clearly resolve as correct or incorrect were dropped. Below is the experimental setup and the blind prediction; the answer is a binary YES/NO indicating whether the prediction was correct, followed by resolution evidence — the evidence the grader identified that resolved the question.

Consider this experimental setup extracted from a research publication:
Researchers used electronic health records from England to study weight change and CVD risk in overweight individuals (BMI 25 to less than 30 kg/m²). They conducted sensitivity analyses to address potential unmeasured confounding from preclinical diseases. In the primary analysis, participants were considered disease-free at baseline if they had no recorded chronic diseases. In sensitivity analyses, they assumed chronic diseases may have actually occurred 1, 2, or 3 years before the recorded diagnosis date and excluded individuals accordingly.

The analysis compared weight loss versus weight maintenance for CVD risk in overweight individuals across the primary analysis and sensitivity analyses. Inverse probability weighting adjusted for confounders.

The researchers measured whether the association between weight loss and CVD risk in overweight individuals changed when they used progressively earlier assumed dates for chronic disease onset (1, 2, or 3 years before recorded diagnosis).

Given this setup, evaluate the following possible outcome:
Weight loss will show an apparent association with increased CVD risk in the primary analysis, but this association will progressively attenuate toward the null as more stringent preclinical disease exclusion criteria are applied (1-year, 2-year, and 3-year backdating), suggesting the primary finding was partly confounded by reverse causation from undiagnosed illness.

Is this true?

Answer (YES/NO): YES